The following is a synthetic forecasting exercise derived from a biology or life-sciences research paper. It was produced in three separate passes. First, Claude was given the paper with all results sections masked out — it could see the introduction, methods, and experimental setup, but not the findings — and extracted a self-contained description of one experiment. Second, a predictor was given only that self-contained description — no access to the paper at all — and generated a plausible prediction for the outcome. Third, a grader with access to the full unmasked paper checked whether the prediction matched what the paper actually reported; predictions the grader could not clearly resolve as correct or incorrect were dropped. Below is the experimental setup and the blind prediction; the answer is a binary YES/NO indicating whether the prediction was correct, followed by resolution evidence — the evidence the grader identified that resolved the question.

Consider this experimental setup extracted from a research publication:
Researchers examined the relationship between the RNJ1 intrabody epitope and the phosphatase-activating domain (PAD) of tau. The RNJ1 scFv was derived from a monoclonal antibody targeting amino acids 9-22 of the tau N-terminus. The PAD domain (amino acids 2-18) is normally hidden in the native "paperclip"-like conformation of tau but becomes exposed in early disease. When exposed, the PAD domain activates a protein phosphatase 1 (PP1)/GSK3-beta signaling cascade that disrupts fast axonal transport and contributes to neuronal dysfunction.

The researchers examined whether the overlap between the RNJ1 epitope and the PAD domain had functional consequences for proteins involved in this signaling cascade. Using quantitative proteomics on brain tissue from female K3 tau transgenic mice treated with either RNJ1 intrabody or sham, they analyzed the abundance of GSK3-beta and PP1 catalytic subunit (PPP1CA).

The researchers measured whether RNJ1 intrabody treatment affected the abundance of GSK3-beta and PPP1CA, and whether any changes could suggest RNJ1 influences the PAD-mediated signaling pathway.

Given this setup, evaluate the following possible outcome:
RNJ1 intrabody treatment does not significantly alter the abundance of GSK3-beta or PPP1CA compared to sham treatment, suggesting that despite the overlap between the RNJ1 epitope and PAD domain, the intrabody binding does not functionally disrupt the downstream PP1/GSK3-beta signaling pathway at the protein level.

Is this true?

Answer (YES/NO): NO